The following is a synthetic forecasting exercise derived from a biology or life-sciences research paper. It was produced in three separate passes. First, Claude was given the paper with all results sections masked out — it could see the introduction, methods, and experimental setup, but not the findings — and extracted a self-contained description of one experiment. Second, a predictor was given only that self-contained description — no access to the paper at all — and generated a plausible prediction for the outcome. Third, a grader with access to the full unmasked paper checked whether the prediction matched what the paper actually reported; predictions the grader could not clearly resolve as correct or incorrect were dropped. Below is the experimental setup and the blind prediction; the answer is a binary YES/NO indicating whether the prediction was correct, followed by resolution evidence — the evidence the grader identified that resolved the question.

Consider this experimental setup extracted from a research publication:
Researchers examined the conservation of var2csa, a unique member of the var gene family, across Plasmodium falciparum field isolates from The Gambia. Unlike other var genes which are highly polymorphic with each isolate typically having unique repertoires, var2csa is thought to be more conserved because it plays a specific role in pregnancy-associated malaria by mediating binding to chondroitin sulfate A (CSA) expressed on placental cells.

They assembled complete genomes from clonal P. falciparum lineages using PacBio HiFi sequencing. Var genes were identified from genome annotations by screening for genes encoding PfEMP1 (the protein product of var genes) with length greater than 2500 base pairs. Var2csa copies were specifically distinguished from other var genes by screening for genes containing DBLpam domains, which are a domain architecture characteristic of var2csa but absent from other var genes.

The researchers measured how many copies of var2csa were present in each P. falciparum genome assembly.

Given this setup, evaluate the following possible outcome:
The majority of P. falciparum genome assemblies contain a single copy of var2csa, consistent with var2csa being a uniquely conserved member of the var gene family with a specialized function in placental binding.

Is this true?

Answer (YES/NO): NO